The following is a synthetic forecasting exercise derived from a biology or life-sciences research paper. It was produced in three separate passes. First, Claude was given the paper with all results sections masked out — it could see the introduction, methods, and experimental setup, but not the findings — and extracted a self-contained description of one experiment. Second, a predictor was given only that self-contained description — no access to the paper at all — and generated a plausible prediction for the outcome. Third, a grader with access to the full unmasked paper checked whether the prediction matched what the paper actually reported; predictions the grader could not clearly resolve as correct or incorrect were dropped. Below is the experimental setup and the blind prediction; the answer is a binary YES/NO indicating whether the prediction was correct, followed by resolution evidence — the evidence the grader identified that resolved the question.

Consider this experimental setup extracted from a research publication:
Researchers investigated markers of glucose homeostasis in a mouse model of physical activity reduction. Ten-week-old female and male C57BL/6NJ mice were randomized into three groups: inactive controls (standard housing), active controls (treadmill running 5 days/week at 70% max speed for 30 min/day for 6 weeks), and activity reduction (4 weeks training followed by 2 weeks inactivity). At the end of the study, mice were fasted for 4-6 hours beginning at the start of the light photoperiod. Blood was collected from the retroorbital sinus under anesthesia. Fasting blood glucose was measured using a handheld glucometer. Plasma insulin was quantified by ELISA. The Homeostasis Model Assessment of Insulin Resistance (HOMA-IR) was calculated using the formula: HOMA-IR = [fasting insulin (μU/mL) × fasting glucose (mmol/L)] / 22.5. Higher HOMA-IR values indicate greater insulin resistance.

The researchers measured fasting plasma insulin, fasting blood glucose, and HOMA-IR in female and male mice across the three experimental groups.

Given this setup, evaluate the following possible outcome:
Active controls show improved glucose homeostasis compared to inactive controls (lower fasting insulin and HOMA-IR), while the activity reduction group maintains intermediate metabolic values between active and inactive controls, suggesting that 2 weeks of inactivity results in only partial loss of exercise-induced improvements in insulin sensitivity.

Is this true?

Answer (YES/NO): NO